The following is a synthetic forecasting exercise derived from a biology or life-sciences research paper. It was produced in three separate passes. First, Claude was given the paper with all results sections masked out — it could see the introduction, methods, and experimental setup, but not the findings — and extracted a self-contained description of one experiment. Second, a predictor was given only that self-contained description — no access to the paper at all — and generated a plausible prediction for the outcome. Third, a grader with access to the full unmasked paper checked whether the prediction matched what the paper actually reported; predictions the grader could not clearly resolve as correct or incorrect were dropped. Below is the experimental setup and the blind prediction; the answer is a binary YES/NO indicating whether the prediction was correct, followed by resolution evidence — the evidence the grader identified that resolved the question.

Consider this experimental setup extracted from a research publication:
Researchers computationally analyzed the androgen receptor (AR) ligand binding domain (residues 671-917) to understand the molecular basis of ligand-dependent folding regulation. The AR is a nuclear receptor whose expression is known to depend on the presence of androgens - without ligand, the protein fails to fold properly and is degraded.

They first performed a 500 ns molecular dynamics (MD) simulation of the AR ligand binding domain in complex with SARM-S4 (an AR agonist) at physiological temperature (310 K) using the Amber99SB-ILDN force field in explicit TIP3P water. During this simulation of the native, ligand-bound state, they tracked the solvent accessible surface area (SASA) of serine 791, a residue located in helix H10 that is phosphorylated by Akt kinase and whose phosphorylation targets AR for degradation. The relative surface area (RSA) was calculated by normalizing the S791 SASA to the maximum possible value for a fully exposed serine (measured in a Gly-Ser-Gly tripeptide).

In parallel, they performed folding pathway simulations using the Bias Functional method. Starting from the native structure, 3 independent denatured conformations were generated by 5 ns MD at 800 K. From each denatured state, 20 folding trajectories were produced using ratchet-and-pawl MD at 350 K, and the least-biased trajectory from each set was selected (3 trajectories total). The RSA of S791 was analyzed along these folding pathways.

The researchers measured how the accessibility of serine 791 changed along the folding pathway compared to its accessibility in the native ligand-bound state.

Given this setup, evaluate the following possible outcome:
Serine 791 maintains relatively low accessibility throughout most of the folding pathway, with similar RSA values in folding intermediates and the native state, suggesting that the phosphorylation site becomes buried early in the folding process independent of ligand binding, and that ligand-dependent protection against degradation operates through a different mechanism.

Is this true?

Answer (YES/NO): NO